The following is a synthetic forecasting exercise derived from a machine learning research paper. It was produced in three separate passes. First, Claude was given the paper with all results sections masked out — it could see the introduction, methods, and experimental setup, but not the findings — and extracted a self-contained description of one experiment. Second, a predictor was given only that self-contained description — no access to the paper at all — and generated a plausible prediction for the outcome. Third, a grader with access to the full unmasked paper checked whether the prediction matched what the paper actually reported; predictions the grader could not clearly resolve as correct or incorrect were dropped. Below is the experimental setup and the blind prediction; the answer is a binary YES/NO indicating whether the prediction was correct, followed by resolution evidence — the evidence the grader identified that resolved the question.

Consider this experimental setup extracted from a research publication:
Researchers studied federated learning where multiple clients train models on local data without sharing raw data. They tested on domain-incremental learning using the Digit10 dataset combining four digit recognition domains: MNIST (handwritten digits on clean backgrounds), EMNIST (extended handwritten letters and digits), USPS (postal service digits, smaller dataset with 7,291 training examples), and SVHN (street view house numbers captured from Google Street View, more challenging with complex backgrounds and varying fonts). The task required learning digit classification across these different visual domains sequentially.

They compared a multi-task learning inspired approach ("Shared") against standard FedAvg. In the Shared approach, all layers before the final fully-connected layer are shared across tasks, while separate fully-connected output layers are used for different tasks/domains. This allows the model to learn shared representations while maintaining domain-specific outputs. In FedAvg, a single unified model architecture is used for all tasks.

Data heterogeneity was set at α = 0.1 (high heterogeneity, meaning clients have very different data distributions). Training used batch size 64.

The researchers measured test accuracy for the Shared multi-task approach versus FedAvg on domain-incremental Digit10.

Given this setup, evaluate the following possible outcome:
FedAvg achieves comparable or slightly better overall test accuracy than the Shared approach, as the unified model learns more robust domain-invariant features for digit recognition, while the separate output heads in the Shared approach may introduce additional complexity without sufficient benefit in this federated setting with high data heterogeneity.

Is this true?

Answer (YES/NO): YES